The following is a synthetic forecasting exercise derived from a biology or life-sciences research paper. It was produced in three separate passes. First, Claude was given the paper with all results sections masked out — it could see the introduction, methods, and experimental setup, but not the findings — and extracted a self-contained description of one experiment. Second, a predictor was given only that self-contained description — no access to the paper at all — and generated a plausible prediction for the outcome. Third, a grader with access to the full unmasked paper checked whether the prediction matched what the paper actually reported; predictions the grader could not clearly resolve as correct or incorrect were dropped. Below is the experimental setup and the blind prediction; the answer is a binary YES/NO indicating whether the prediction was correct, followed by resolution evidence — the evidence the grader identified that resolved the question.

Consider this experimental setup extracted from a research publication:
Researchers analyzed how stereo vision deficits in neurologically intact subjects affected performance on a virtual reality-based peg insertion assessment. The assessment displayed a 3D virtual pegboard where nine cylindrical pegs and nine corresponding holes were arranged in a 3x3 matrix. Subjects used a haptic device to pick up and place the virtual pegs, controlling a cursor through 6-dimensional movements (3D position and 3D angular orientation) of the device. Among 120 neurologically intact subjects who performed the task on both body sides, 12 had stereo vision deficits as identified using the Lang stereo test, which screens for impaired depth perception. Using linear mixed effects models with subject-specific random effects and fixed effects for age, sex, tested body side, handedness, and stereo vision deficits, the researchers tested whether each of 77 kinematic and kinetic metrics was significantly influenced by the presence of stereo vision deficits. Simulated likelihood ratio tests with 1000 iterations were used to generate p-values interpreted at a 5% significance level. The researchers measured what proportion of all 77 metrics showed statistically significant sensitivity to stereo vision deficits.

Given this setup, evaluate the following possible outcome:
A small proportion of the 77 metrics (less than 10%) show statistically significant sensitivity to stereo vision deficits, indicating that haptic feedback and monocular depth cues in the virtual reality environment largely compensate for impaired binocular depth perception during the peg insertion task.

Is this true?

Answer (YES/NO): YES